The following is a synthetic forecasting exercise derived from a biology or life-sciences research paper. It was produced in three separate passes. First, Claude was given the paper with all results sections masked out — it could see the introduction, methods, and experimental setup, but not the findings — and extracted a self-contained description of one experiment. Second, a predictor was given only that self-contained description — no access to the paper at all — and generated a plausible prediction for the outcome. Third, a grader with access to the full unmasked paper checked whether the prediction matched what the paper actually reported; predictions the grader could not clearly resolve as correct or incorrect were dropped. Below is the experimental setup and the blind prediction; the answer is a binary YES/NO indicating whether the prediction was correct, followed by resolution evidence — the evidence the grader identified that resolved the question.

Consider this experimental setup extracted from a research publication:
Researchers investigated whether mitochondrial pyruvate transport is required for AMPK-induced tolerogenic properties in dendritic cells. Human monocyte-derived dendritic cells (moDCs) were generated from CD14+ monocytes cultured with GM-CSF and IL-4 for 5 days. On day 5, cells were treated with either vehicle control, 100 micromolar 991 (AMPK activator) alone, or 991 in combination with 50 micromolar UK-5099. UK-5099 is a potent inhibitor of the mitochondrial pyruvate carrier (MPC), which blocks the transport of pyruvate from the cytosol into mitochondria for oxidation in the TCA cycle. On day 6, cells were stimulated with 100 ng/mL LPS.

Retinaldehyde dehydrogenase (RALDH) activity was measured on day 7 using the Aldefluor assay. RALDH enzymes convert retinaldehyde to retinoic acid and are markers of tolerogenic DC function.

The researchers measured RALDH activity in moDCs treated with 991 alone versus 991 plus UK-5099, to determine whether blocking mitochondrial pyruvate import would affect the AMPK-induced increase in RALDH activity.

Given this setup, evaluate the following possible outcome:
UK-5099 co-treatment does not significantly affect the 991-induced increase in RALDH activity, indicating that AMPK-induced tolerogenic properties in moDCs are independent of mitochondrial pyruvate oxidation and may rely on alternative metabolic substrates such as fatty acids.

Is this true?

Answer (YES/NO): NO